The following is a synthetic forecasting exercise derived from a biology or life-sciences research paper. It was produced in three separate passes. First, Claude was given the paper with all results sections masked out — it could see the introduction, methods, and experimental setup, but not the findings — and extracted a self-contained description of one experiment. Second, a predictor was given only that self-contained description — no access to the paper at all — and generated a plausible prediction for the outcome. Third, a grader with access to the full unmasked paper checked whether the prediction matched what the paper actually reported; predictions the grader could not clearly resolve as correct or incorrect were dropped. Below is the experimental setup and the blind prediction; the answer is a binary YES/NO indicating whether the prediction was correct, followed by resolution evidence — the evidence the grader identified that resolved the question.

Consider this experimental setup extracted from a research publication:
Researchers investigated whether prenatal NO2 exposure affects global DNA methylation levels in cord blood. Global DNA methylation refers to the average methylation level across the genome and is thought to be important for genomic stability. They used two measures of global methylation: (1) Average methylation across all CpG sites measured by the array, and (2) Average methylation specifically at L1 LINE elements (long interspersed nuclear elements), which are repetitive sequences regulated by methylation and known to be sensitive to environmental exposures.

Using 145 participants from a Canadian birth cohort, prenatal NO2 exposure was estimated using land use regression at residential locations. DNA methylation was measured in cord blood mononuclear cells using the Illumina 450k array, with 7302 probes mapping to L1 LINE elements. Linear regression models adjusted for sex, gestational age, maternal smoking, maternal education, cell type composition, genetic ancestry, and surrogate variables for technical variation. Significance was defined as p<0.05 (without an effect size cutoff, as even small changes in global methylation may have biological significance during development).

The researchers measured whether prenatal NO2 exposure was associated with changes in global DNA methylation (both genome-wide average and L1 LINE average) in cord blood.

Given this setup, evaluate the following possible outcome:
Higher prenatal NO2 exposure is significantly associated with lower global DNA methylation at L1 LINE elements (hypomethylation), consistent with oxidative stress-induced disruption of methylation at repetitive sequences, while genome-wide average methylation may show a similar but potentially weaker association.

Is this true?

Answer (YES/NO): NO